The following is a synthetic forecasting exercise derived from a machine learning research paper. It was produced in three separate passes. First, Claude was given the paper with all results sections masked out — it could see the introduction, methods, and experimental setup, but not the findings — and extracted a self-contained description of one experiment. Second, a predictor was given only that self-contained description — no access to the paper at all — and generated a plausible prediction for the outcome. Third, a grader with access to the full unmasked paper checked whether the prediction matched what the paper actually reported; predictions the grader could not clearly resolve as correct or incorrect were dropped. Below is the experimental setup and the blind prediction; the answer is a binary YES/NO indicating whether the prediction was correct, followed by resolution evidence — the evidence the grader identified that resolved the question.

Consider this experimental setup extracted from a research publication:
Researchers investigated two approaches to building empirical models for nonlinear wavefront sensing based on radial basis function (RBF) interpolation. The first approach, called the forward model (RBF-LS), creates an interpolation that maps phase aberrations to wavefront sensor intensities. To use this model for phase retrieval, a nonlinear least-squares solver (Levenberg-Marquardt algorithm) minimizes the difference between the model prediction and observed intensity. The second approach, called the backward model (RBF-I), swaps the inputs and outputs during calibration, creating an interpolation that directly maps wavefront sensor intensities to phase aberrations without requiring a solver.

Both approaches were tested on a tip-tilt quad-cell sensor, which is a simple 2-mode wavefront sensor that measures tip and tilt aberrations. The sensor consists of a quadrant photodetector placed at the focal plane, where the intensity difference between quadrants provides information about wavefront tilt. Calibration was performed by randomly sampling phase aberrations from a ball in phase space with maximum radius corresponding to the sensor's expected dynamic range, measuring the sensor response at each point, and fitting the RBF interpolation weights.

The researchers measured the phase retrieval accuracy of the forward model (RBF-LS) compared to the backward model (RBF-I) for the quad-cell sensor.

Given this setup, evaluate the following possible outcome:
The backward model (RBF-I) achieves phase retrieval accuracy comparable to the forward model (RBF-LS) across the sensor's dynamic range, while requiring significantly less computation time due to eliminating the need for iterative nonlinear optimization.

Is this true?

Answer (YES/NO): NO